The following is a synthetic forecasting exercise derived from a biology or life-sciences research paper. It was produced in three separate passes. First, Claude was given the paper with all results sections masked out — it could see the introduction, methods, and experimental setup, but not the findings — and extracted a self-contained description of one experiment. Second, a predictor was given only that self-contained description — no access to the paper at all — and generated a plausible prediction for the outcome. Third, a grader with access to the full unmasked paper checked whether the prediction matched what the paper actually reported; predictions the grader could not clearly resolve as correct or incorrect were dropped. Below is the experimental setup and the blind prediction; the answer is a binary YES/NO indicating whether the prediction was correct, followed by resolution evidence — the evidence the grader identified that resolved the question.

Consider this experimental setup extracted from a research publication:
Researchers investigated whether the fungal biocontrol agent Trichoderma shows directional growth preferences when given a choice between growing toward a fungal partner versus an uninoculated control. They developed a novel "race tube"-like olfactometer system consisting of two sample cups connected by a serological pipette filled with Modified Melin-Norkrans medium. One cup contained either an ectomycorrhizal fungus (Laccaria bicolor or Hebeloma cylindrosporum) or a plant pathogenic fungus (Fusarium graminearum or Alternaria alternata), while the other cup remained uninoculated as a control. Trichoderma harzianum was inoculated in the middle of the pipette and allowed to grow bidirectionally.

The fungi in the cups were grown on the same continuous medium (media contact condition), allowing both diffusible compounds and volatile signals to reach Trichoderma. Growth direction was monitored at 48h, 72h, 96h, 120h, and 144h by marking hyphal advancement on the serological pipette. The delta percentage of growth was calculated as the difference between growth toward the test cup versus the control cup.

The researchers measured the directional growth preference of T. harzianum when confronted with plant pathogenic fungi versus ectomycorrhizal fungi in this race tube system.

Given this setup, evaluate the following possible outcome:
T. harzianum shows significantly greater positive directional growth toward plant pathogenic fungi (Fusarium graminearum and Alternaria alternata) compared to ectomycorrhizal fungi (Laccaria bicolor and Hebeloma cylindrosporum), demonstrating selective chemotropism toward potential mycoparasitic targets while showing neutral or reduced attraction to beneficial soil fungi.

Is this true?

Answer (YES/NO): NO